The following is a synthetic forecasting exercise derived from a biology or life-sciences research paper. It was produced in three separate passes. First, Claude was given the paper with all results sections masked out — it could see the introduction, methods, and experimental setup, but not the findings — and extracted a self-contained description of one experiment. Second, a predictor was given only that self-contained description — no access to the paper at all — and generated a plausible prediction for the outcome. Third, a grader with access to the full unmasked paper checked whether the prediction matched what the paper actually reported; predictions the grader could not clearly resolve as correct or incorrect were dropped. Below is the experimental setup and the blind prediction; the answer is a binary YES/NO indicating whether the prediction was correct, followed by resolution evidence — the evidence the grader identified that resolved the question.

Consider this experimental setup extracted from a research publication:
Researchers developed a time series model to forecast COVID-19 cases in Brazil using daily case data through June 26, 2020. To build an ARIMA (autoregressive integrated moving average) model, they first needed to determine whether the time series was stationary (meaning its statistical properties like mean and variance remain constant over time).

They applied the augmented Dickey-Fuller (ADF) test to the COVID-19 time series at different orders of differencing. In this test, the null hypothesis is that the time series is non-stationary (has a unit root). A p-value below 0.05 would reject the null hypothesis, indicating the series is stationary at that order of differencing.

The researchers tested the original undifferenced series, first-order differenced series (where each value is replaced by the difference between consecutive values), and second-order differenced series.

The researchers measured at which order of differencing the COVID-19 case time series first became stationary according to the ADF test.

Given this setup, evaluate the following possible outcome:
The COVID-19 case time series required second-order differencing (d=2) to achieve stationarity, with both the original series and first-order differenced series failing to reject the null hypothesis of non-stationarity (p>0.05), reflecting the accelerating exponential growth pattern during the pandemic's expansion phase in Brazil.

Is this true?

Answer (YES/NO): YES